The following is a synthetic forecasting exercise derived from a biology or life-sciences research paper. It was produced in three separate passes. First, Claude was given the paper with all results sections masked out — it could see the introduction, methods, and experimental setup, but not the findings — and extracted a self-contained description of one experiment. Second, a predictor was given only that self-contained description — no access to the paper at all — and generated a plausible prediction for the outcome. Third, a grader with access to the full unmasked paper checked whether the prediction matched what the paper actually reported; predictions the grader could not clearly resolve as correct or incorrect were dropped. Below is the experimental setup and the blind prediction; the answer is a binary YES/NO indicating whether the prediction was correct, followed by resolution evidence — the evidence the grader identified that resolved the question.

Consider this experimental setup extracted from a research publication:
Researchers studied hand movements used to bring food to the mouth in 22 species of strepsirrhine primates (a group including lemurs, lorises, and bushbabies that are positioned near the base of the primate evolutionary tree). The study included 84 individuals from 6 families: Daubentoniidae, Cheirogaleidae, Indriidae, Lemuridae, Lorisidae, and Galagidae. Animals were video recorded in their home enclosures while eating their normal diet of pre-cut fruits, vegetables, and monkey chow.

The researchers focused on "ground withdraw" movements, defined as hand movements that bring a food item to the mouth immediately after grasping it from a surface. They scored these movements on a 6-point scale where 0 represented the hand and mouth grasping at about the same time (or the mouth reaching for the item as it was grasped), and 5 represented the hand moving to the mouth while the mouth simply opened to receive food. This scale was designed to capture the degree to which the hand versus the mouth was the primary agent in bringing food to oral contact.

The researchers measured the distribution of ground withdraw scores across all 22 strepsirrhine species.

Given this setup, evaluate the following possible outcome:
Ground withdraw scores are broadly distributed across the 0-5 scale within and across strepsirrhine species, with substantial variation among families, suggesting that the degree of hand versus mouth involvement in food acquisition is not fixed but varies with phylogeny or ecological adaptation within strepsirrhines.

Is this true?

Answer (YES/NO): NO